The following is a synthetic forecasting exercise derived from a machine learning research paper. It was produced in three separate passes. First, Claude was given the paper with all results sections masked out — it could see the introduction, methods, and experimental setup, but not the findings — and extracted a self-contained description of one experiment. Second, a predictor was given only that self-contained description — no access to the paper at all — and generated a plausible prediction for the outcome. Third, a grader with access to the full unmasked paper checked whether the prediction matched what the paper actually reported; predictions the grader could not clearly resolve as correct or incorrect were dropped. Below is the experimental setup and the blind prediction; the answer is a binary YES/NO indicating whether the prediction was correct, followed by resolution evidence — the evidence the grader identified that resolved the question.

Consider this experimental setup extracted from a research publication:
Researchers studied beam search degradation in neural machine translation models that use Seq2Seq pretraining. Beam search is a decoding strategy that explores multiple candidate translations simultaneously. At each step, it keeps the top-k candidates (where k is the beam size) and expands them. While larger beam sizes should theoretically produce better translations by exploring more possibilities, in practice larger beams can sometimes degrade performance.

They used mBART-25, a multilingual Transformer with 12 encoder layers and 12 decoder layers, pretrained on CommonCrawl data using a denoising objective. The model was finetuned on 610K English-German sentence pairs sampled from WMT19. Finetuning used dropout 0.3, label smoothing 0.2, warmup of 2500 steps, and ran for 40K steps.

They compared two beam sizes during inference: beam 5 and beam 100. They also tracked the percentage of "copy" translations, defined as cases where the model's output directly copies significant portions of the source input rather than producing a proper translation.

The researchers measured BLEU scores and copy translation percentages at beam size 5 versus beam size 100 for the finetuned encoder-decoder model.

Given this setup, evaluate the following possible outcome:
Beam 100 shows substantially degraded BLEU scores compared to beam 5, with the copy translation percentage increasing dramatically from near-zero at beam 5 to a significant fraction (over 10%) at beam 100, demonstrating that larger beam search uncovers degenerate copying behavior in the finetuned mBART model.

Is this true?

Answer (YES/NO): NO